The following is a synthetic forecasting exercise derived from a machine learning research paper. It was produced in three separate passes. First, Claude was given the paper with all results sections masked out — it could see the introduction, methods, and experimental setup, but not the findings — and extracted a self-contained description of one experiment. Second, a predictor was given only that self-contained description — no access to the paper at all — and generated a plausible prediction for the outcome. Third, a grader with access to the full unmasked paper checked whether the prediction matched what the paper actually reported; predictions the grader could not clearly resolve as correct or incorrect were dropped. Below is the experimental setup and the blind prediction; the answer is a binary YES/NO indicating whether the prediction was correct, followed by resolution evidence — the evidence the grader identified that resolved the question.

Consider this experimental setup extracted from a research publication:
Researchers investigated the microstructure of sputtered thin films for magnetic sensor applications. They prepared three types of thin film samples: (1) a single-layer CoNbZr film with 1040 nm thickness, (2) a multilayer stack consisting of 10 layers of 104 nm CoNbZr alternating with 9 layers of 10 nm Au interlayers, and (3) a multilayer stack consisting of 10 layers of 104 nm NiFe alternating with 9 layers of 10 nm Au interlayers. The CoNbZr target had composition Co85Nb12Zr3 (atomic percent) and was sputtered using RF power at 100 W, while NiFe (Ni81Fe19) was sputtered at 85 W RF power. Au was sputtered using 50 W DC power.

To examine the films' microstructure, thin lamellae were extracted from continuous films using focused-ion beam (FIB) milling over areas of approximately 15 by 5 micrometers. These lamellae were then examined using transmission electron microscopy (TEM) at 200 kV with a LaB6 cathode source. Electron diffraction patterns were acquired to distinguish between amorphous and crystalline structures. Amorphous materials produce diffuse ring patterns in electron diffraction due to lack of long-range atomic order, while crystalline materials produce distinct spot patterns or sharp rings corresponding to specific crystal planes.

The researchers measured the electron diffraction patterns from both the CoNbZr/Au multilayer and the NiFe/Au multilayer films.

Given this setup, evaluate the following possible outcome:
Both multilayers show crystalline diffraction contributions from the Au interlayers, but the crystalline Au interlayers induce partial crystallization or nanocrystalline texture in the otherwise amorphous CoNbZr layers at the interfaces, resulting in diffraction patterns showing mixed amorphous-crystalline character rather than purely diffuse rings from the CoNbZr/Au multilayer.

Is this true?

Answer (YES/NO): NO